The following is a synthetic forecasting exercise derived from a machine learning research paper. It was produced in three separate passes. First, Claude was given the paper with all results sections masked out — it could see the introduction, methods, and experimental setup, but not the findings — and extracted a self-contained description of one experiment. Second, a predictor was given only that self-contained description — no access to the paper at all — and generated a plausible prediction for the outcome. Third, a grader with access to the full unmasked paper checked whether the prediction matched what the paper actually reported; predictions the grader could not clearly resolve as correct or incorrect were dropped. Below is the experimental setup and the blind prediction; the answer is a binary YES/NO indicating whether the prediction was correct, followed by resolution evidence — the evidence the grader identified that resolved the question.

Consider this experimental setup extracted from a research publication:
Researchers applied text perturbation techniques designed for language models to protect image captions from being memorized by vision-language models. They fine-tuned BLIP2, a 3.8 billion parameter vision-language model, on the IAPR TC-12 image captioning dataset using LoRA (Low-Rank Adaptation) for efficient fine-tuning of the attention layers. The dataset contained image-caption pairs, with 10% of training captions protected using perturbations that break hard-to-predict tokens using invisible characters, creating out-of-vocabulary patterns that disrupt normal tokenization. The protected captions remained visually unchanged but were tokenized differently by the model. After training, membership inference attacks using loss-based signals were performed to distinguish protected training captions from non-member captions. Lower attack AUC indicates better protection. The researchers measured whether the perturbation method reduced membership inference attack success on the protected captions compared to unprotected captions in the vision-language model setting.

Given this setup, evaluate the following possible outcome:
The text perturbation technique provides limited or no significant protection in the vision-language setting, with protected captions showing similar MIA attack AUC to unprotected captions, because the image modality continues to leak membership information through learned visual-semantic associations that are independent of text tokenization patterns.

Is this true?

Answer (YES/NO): NO